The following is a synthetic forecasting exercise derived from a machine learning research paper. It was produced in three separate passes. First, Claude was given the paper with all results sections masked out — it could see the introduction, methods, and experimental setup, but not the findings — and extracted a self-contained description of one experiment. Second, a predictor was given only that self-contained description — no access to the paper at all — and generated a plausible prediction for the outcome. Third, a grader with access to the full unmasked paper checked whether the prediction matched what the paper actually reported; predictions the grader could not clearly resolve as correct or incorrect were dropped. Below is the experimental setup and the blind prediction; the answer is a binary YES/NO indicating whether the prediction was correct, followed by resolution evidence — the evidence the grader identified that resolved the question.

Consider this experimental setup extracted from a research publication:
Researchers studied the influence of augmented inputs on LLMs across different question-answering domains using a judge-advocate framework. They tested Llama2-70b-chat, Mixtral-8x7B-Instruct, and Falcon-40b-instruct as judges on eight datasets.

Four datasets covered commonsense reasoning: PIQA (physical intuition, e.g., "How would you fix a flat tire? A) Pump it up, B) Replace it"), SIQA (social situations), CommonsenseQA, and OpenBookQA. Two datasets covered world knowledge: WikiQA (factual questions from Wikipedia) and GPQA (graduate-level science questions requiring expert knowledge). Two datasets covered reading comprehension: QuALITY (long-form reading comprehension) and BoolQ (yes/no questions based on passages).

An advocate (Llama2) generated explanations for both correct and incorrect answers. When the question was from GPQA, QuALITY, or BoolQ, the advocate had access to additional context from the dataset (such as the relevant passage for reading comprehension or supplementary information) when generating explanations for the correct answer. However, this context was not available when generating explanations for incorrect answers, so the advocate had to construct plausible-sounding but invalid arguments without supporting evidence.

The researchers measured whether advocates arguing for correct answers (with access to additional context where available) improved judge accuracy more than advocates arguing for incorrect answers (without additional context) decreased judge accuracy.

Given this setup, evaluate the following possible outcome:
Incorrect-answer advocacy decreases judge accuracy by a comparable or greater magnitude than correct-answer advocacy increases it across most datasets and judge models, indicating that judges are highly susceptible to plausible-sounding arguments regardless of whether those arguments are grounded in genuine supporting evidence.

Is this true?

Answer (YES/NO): NO